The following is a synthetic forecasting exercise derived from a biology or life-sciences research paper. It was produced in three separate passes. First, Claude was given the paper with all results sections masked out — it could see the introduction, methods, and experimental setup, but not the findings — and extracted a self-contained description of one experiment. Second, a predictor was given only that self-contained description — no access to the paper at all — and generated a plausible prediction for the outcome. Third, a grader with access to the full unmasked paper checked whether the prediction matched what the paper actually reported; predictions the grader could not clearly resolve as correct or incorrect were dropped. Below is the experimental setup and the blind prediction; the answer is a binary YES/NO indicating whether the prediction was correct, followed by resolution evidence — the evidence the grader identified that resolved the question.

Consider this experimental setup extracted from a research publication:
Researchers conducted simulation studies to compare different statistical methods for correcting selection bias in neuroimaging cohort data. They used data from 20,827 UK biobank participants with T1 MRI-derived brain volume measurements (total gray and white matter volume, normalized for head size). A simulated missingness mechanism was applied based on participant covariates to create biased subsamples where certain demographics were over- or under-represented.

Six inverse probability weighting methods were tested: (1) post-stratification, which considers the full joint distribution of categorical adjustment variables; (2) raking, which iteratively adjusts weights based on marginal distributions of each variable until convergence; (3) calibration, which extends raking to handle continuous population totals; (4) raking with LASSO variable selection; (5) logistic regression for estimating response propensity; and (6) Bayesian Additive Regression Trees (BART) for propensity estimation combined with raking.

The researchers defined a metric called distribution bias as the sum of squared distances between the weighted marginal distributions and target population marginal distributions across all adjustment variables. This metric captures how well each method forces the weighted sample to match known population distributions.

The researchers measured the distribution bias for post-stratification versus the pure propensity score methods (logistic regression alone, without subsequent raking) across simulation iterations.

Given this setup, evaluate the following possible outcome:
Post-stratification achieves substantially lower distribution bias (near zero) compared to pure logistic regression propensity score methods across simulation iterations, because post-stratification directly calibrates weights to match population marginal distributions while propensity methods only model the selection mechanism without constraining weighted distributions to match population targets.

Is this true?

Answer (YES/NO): NO